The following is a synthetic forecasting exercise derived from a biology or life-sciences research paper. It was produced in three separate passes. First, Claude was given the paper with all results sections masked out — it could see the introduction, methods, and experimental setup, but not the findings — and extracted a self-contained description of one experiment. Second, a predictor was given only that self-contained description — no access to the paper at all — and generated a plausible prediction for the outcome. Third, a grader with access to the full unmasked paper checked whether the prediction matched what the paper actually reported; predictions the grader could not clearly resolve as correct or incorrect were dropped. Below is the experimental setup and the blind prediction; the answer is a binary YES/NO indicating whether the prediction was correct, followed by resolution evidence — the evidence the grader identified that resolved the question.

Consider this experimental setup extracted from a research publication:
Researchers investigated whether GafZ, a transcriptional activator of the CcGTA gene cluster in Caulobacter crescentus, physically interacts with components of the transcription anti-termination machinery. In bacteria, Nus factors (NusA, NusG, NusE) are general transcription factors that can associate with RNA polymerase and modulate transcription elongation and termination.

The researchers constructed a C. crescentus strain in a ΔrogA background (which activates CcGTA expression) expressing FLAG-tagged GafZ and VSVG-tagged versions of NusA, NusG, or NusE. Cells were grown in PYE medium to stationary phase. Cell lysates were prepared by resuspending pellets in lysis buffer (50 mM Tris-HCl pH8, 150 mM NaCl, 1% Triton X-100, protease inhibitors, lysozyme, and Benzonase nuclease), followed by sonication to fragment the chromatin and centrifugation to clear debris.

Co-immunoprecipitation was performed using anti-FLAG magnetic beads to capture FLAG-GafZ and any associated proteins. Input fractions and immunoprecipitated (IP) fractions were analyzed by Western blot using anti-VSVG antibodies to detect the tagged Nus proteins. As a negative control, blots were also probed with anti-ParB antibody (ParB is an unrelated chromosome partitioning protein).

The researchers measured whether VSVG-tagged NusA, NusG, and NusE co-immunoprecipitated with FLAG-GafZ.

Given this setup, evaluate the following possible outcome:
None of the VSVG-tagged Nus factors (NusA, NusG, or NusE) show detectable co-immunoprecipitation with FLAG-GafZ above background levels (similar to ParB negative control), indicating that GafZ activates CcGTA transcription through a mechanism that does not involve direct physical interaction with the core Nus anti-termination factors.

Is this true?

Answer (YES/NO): NO